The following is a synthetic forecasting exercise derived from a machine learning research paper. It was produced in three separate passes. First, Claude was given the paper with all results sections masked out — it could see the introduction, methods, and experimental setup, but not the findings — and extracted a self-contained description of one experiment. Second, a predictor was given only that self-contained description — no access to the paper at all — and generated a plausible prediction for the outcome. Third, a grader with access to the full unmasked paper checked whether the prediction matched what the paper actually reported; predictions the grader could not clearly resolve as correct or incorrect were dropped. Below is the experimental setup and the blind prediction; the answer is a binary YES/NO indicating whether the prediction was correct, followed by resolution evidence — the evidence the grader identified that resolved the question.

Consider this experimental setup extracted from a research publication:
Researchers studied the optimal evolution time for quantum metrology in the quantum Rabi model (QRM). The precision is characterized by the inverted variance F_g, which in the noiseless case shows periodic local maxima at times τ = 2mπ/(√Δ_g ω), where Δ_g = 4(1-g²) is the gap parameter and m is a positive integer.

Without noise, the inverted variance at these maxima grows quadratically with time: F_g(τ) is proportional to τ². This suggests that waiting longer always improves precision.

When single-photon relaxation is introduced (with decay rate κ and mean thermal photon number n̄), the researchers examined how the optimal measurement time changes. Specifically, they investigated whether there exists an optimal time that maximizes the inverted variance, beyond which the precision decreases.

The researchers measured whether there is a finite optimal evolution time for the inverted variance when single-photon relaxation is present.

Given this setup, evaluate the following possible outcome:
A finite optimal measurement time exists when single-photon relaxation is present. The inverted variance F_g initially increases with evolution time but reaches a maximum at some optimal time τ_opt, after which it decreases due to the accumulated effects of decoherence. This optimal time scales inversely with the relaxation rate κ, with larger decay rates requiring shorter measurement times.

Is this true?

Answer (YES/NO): YES